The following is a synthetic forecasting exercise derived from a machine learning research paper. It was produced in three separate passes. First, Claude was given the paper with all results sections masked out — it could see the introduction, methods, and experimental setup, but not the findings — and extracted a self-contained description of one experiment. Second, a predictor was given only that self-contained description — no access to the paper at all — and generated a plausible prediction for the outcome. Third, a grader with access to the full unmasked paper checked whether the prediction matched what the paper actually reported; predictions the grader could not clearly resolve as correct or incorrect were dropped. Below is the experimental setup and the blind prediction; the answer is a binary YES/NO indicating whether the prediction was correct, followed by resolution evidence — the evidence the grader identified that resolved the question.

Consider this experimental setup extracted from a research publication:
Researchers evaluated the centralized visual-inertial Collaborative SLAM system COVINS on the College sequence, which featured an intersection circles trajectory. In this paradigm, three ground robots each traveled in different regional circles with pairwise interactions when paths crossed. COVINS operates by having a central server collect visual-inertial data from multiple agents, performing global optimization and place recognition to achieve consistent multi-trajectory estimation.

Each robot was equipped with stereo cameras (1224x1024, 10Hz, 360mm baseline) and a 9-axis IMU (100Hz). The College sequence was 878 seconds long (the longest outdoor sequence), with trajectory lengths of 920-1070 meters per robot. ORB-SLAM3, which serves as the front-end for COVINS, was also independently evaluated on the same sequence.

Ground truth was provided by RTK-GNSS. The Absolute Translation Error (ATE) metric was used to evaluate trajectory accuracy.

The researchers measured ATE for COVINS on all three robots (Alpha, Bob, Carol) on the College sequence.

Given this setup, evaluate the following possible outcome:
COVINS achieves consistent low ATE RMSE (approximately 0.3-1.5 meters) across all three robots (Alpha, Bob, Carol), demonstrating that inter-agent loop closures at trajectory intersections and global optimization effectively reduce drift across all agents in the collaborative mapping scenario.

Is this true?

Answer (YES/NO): NO